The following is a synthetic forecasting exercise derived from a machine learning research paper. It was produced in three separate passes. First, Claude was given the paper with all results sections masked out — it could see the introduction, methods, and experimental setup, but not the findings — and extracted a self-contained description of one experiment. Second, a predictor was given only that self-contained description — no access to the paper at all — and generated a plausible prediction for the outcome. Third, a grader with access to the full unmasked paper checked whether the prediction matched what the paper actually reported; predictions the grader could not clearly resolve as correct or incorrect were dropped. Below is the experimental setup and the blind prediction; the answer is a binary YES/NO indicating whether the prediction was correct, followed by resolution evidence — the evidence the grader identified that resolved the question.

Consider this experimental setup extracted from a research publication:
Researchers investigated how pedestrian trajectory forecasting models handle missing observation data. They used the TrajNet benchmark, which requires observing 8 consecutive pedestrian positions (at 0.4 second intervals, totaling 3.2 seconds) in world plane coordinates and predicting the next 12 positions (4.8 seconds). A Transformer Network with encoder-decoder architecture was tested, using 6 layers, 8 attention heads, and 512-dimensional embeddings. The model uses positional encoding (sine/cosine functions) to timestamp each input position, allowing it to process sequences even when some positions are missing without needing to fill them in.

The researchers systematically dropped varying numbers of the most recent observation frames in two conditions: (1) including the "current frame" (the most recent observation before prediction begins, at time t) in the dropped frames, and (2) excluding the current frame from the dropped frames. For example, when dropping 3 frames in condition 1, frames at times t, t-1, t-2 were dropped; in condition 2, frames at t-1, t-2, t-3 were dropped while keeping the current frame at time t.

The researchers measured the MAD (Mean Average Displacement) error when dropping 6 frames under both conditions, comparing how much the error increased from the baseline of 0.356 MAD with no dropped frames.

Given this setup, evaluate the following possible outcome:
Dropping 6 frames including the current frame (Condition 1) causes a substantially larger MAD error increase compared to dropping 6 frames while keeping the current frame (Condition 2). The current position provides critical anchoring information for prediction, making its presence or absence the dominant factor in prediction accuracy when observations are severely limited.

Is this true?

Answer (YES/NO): YES